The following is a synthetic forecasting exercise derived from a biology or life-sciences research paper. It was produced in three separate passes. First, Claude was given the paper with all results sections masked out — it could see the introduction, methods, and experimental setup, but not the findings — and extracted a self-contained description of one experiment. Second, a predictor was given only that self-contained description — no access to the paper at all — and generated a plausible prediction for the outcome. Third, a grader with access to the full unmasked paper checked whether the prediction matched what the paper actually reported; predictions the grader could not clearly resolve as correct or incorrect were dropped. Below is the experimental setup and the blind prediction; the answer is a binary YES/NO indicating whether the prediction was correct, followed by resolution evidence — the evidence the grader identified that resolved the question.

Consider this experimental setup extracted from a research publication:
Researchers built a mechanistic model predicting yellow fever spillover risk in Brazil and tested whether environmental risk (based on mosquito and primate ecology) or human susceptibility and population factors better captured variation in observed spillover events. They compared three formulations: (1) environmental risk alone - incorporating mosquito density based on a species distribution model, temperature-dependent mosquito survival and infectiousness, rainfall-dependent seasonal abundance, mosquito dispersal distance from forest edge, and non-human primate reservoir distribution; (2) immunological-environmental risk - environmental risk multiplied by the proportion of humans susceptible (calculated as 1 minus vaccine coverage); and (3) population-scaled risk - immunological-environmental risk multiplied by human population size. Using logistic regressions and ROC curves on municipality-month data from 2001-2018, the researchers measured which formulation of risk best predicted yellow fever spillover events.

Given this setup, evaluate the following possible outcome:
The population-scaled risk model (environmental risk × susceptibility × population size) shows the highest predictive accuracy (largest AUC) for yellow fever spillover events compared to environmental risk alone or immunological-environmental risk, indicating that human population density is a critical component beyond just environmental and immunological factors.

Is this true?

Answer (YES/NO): NO